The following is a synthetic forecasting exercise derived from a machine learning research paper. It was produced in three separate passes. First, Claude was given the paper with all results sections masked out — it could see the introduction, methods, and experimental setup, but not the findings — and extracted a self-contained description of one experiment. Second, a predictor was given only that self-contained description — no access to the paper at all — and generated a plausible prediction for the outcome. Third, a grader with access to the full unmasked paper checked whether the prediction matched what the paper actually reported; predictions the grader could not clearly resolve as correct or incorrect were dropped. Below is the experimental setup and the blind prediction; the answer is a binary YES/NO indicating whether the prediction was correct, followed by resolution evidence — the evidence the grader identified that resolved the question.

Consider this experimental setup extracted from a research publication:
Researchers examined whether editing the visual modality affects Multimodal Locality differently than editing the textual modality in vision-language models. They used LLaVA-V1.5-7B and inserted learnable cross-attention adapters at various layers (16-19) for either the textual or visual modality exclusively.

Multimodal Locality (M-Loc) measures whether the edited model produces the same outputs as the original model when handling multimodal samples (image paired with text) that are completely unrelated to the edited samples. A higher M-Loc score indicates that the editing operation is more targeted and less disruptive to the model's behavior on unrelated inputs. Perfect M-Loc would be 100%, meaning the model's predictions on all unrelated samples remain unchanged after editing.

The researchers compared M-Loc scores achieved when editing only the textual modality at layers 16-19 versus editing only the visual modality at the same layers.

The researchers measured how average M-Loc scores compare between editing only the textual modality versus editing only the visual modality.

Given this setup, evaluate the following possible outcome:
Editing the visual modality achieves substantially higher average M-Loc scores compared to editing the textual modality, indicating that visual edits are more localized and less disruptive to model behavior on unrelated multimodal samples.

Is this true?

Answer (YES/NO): NO